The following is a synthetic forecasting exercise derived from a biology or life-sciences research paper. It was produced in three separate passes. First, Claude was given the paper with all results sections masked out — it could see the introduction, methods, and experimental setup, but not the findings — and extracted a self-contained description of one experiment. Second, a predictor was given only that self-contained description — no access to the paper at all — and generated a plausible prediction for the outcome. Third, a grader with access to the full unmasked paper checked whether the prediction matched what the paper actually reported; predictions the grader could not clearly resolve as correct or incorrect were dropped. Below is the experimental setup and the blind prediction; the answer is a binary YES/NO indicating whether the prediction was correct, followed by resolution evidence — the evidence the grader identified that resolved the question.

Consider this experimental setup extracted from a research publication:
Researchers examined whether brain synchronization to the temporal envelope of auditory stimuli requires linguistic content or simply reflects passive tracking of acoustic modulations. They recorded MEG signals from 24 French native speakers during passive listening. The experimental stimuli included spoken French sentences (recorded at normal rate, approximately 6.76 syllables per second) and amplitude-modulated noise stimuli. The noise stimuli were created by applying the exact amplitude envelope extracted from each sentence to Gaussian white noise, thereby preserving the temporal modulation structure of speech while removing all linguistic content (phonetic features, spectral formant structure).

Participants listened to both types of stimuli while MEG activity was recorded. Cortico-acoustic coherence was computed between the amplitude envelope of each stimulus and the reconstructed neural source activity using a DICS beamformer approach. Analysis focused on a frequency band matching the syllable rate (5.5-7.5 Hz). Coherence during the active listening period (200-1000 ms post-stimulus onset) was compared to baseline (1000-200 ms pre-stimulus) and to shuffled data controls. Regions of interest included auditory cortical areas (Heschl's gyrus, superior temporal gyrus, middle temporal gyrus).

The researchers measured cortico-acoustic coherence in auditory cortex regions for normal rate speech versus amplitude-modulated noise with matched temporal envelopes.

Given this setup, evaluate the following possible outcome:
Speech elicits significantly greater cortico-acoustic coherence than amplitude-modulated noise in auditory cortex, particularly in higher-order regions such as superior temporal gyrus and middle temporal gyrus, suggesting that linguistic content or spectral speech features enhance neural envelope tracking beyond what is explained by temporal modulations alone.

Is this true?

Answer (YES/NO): YES